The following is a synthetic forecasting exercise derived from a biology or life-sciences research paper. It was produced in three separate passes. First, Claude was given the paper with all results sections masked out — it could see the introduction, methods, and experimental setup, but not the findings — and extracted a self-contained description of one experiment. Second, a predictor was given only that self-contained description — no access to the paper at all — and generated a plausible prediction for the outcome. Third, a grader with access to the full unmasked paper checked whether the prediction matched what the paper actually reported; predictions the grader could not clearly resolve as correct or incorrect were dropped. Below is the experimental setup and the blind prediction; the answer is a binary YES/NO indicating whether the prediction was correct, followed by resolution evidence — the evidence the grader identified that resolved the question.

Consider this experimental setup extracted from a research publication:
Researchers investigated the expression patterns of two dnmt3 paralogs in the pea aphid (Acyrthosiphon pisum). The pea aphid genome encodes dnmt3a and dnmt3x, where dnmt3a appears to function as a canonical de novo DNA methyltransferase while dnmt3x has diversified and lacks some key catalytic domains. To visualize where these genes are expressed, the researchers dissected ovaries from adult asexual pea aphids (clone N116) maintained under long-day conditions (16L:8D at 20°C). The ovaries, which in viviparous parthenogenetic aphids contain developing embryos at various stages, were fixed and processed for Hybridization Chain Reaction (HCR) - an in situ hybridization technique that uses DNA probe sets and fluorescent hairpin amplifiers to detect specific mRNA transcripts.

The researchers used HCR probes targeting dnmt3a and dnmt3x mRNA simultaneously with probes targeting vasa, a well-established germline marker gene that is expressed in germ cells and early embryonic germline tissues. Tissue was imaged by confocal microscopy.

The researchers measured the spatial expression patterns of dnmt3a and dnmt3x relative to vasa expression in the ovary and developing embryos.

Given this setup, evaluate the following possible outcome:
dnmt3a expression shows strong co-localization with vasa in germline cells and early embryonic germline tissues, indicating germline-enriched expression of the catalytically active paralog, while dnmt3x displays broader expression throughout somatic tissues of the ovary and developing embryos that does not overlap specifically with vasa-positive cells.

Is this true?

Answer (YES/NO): NO